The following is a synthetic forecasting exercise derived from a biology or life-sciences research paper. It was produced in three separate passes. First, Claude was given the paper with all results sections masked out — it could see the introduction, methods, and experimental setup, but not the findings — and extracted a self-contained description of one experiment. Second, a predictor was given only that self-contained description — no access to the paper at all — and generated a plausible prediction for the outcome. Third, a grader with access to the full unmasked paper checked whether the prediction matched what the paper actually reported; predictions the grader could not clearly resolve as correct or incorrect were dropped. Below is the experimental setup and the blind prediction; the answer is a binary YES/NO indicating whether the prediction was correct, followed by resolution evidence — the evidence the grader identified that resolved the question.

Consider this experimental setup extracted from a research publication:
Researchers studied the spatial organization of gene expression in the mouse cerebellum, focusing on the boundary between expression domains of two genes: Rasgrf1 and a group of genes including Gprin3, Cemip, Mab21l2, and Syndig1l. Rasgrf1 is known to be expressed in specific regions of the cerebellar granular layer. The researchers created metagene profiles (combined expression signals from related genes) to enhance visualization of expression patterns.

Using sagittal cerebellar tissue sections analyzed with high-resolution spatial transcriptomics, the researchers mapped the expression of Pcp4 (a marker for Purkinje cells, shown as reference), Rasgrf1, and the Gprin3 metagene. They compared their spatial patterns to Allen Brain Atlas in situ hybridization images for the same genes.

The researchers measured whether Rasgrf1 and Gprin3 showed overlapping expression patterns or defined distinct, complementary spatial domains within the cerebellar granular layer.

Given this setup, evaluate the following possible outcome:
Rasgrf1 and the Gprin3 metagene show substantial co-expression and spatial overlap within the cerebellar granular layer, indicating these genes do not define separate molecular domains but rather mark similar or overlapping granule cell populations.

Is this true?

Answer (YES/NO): NO